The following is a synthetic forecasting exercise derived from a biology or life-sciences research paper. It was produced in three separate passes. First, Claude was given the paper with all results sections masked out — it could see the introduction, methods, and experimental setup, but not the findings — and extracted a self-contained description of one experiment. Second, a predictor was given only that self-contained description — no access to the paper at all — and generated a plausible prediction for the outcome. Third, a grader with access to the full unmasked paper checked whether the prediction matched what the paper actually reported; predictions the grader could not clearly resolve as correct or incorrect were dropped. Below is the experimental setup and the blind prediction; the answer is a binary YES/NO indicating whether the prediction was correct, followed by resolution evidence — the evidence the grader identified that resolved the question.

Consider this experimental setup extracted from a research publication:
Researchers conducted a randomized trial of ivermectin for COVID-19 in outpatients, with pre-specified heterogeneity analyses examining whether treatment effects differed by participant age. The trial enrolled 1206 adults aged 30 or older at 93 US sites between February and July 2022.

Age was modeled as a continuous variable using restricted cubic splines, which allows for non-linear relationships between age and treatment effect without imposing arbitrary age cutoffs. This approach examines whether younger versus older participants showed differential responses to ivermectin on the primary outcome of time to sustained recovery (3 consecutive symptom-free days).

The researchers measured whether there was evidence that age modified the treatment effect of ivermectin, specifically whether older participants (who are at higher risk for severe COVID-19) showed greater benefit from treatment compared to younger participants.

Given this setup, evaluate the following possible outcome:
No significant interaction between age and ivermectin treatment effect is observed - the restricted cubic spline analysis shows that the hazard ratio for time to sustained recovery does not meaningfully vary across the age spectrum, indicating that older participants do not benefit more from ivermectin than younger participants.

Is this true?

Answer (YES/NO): YES